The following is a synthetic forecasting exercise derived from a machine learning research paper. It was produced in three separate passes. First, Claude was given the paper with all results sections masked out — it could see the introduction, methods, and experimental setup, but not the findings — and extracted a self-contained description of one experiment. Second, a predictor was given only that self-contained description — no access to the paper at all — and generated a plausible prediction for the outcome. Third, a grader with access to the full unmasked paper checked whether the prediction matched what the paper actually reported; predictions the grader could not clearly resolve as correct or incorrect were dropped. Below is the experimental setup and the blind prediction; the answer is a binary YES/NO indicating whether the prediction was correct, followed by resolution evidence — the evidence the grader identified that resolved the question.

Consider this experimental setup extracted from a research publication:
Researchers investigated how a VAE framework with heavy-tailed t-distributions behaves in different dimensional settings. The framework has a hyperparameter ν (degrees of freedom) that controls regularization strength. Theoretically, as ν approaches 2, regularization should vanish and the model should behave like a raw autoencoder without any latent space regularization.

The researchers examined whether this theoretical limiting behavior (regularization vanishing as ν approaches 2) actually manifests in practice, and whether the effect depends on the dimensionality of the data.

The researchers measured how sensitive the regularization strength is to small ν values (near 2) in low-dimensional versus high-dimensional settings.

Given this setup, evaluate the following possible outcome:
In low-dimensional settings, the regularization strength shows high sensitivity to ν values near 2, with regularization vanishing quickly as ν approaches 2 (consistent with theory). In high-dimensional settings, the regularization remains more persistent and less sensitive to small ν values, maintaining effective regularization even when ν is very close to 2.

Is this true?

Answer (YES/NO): YES